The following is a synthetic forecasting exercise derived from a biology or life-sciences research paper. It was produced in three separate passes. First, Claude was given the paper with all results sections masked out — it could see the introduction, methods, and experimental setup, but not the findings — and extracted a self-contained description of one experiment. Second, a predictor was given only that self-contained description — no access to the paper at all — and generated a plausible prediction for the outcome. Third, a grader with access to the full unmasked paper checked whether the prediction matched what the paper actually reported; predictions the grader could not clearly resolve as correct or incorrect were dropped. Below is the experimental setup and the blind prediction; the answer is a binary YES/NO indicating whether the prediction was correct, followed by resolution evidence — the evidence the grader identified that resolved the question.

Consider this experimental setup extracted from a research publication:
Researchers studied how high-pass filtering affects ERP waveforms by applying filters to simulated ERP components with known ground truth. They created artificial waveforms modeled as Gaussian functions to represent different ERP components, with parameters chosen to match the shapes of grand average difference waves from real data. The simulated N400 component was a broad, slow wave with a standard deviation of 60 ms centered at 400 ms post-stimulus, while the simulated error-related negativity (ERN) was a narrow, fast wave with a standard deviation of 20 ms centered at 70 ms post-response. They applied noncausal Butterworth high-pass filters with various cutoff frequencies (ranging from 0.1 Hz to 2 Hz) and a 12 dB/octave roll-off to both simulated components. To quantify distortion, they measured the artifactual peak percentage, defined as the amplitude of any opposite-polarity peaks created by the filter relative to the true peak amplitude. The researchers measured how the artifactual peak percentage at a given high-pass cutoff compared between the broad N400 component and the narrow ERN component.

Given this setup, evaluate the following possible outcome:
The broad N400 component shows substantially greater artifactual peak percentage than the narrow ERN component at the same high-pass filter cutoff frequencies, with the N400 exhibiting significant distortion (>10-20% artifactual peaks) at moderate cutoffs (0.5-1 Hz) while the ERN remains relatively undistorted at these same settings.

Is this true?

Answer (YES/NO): NO